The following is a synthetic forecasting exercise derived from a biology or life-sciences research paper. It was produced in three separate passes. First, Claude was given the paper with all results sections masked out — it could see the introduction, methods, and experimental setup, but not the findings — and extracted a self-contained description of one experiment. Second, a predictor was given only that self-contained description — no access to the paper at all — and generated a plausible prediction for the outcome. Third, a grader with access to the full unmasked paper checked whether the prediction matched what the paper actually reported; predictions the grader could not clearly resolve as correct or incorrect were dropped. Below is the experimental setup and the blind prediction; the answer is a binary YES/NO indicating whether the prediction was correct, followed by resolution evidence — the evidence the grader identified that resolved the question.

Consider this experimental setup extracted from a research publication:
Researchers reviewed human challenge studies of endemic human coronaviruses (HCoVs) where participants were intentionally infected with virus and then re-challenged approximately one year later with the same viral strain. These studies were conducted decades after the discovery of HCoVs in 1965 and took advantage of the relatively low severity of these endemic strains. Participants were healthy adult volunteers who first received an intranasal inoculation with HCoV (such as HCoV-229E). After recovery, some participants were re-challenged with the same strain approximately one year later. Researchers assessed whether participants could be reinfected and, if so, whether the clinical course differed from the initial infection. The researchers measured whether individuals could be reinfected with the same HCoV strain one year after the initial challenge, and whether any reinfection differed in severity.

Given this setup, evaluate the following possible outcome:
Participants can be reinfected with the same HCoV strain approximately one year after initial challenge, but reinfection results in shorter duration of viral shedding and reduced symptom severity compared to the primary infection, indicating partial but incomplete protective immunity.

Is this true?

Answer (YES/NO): YES